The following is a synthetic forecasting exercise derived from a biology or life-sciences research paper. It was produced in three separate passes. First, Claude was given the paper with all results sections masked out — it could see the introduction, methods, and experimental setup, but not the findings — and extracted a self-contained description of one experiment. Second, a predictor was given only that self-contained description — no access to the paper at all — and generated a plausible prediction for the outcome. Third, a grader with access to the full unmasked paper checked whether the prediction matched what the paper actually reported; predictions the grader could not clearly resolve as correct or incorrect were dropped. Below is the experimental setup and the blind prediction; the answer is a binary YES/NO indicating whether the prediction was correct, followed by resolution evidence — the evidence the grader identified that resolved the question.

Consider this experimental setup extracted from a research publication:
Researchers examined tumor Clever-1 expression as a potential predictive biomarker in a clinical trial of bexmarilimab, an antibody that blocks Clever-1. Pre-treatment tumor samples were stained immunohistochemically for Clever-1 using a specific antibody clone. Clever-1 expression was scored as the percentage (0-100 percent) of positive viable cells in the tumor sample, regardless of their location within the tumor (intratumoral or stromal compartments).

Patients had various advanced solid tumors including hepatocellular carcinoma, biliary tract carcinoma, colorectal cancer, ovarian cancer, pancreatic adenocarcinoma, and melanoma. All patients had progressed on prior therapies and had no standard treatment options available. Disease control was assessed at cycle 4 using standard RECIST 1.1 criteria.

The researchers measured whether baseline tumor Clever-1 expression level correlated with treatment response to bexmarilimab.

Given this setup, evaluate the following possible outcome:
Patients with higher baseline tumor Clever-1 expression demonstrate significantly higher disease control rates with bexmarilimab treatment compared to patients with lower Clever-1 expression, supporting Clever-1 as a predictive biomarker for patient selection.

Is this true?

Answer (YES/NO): YES